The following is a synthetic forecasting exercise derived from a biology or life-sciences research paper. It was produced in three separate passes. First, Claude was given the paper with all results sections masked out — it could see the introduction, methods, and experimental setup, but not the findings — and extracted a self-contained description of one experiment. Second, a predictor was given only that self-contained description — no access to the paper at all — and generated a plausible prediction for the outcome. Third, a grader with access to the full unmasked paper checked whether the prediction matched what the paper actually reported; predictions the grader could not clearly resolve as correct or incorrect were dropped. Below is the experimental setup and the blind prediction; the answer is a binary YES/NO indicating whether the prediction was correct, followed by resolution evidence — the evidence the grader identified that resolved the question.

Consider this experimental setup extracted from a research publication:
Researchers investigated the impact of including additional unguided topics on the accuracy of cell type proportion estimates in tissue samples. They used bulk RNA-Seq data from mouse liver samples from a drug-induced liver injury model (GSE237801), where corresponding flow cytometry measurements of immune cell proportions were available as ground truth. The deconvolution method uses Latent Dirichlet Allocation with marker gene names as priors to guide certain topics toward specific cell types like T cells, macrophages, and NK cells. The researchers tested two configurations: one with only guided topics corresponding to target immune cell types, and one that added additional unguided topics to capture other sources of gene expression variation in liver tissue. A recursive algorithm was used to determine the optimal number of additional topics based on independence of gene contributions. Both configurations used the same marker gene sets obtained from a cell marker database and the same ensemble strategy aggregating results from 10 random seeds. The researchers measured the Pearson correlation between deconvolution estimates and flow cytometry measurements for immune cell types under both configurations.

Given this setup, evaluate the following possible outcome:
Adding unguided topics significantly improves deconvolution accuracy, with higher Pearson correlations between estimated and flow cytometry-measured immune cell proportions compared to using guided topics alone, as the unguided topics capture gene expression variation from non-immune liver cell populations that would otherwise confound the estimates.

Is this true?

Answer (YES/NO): YES